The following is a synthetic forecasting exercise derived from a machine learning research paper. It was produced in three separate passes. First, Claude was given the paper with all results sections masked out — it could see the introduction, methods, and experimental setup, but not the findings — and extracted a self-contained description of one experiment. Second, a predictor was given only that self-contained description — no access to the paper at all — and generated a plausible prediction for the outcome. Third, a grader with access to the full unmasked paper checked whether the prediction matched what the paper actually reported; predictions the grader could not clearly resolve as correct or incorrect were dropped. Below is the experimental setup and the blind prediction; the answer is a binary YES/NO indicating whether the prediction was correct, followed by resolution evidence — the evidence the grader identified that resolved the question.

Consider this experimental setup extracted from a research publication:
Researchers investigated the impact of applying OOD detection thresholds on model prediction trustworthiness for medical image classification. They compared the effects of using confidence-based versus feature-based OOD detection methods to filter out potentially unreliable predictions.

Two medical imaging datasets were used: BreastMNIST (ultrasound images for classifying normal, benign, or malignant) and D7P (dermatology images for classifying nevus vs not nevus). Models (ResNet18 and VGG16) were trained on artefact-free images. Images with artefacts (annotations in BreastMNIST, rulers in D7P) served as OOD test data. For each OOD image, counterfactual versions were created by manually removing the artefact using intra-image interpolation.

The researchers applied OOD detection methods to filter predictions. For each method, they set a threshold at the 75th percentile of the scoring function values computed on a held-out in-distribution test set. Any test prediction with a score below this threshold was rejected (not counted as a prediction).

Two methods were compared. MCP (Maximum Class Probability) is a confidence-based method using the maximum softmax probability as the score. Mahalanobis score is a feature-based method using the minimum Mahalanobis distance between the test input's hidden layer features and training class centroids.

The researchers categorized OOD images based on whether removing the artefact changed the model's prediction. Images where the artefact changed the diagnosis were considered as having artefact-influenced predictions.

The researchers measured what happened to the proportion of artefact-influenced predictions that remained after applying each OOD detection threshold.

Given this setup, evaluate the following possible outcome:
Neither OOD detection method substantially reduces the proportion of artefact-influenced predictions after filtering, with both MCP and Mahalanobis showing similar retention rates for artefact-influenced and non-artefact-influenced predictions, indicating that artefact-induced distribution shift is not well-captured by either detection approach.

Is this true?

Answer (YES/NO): NO